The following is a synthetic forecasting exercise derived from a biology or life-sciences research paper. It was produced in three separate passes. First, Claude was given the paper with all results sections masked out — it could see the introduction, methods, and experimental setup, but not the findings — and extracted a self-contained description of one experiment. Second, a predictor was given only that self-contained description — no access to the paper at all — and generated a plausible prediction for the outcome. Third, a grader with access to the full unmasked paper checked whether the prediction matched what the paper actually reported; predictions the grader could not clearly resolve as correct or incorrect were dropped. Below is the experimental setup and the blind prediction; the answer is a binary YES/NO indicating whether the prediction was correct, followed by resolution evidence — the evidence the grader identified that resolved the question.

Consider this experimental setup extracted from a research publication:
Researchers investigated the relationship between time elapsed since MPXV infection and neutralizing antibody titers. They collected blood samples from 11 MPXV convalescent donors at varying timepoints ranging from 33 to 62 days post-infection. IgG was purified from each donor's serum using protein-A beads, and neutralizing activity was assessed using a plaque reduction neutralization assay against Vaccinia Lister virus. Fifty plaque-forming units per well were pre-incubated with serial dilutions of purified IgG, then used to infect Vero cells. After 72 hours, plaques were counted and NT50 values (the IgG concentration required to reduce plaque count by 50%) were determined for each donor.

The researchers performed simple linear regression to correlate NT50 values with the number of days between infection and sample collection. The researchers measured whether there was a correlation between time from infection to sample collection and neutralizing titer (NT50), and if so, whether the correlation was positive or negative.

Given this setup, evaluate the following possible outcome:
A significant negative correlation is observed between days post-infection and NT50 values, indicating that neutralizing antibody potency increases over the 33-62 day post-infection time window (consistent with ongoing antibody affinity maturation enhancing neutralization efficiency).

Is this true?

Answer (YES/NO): NO